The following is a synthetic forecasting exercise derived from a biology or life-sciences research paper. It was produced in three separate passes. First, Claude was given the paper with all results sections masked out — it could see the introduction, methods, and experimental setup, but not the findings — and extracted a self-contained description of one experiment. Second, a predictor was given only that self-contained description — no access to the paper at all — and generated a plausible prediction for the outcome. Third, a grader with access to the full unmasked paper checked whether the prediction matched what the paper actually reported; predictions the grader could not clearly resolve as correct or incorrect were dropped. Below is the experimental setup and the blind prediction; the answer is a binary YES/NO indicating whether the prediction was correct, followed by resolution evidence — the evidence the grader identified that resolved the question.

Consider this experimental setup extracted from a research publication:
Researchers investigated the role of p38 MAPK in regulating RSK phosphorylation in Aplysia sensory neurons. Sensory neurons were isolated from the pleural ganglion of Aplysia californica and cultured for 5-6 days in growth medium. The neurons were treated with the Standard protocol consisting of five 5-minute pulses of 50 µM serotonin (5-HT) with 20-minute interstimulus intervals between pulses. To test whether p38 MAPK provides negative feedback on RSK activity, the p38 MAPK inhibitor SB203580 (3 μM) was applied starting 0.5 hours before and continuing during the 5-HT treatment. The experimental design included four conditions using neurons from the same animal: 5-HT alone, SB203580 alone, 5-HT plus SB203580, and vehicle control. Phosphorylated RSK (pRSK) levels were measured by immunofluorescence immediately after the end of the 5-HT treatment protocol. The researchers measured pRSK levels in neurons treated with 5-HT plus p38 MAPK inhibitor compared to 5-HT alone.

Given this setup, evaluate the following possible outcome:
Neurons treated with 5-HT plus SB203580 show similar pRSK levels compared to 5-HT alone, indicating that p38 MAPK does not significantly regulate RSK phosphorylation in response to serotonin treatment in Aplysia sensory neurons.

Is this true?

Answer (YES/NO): NO